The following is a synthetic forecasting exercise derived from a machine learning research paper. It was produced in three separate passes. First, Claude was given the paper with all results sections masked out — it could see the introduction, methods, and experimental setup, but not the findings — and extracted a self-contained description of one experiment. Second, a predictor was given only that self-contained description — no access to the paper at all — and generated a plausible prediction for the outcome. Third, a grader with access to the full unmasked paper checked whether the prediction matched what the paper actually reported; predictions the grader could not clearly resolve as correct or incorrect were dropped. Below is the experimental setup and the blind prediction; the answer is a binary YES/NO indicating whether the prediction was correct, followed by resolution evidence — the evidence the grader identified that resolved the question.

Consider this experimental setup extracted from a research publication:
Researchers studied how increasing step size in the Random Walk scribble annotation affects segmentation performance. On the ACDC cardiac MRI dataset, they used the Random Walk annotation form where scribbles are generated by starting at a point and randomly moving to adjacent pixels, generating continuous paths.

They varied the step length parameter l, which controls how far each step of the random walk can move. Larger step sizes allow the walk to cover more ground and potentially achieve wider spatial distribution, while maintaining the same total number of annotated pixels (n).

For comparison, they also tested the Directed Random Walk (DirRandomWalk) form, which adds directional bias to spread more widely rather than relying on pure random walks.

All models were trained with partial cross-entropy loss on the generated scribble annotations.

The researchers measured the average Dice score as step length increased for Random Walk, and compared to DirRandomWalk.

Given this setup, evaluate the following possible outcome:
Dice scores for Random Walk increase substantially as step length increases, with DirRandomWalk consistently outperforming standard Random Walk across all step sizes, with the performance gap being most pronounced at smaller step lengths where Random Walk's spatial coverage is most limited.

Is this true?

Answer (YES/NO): NO